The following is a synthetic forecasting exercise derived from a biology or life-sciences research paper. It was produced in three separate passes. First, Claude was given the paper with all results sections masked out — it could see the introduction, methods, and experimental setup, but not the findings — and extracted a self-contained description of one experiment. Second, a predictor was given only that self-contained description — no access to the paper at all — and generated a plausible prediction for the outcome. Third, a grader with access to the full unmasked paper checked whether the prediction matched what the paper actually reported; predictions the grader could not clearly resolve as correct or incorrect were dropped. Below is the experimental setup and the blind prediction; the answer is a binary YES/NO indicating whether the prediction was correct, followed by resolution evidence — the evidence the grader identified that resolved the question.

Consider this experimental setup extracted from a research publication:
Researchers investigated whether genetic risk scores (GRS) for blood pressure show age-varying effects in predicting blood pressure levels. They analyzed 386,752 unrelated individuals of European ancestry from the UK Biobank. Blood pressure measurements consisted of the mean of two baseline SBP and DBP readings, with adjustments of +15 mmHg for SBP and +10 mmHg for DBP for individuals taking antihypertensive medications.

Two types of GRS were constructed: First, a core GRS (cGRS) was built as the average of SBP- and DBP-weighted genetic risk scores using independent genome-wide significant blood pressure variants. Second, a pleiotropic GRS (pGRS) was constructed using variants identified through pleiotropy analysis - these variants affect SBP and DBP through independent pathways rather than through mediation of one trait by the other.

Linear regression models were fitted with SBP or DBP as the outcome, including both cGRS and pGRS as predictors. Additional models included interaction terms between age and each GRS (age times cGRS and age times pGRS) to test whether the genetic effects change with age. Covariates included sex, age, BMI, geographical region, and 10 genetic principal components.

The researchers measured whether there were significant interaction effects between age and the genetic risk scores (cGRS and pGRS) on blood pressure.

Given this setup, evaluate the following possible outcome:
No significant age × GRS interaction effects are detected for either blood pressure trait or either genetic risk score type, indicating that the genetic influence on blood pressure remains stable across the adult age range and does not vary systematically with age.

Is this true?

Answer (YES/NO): NO